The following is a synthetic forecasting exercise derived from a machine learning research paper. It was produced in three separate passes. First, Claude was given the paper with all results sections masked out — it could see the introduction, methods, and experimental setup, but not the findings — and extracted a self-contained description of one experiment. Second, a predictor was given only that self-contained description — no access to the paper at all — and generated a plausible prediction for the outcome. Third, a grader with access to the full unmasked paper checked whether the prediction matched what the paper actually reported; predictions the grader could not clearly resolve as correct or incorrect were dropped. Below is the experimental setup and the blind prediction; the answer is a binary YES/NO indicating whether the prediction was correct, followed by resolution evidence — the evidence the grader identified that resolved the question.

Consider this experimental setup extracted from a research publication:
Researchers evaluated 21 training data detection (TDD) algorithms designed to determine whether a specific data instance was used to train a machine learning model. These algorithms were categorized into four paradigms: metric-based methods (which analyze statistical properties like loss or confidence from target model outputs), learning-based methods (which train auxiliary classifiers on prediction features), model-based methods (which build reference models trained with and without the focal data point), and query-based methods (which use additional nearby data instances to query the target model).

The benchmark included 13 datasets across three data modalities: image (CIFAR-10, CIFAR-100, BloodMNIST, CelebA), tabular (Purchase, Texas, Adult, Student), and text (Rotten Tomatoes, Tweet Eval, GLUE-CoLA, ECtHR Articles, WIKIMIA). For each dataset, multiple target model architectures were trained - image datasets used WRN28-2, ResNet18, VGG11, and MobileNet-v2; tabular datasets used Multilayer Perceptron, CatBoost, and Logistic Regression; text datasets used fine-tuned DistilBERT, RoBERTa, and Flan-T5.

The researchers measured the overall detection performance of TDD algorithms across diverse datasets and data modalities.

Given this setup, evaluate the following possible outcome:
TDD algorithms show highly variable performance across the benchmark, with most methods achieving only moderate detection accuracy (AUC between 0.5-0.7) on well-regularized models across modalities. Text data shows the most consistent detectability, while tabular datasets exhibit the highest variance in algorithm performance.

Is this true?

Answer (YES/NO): NO